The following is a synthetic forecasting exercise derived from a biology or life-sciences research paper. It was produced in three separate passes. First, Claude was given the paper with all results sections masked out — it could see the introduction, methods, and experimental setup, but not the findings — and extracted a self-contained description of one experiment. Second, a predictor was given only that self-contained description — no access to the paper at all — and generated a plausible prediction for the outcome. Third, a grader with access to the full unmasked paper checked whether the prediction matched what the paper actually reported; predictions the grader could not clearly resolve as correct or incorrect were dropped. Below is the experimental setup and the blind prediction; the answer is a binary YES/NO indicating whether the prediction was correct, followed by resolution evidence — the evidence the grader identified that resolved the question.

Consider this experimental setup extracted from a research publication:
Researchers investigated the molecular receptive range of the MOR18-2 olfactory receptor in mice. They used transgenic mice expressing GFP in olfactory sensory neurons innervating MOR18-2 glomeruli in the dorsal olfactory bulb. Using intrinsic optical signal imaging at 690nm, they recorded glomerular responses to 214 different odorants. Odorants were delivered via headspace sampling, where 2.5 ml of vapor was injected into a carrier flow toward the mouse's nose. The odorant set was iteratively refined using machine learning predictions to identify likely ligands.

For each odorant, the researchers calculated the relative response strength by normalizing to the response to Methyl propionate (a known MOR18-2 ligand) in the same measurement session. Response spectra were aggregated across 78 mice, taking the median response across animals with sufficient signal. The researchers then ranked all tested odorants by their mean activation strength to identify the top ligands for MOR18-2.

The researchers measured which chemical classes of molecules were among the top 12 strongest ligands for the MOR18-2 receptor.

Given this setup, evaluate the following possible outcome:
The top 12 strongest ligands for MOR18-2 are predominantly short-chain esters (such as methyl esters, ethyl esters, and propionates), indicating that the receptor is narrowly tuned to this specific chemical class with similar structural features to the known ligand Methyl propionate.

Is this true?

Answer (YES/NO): YES